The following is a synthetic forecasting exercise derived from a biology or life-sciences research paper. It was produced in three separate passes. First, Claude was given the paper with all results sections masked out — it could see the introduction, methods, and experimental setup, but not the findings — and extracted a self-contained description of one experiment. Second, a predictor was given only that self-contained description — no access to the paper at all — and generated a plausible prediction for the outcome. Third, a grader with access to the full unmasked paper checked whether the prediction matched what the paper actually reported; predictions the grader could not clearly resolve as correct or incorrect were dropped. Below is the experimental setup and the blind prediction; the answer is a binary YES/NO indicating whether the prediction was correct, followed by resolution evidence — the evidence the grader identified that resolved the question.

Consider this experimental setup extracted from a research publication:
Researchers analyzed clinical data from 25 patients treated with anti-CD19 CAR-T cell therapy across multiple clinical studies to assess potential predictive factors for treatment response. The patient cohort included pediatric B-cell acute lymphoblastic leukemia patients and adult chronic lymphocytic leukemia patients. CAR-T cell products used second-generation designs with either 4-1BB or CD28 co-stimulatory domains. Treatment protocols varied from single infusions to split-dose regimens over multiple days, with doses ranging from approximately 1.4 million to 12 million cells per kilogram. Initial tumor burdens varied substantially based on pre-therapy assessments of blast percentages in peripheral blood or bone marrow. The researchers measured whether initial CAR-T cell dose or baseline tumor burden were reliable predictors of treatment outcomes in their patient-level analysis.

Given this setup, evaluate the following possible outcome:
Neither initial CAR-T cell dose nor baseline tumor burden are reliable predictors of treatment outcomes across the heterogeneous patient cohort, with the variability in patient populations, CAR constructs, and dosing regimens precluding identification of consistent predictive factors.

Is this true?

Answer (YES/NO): YES